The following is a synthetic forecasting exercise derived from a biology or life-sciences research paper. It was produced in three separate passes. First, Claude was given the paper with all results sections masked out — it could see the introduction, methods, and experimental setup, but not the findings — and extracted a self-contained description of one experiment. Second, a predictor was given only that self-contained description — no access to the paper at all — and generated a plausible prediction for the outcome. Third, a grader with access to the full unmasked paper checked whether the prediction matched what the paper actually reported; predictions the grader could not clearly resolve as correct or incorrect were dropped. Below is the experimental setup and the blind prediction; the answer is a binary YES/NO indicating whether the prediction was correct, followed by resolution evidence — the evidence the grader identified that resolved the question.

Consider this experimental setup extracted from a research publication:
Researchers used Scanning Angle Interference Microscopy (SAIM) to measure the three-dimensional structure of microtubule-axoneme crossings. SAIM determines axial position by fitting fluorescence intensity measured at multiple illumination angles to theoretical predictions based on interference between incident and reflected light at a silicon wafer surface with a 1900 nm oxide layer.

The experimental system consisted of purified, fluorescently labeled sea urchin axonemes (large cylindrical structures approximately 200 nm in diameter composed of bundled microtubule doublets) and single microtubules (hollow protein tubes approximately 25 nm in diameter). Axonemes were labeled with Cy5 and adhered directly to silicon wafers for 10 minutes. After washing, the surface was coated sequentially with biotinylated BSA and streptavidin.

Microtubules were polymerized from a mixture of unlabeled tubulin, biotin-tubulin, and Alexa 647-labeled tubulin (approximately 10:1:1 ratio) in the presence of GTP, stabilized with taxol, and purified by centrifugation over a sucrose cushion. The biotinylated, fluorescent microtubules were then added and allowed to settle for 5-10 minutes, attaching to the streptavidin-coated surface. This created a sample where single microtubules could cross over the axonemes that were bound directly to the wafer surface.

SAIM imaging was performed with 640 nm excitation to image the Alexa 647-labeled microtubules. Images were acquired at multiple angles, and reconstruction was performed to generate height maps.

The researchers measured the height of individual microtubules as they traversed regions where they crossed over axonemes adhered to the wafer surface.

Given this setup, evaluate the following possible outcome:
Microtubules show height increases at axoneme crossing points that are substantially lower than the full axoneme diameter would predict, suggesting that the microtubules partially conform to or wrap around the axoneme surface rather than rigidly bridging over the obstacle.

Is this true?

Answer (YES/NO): NO